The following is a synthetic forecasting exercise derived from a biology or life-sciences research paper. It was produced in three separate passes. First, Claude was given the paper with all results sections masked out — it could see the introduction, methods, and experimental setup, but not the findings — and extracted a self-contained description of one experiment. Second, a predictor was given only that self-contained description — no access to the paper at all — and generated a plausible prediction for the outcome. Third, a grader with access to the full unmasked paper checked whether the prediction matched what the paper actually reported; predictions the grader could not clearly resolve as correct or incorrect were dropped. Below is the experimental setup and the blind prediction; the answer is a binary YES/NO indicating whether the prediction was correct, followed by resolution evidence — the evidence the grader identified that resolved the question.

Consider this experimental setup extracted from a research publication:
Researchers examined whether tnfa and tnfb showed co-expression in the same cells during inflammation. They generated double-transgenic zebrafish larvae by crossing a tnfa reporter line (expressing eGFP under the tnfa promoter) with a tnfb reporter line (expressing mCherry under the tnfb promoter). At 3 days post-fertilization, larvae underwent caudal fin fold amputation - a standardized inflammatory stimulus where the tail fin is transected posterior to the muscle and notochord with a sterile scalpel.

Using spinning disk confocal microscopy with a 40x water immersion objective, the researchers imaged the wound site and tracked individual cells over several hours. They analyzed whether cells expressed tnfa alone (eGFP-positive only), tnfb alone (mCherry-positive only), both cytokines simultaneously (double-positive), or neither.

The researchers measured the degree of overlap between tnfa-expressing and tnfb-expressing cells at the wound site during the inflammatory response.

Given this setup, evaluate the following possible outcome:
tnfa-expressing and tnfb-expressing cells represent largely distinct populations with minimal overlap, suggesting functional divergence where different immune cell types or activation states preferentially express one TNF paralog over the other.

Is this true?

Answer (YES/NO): NO